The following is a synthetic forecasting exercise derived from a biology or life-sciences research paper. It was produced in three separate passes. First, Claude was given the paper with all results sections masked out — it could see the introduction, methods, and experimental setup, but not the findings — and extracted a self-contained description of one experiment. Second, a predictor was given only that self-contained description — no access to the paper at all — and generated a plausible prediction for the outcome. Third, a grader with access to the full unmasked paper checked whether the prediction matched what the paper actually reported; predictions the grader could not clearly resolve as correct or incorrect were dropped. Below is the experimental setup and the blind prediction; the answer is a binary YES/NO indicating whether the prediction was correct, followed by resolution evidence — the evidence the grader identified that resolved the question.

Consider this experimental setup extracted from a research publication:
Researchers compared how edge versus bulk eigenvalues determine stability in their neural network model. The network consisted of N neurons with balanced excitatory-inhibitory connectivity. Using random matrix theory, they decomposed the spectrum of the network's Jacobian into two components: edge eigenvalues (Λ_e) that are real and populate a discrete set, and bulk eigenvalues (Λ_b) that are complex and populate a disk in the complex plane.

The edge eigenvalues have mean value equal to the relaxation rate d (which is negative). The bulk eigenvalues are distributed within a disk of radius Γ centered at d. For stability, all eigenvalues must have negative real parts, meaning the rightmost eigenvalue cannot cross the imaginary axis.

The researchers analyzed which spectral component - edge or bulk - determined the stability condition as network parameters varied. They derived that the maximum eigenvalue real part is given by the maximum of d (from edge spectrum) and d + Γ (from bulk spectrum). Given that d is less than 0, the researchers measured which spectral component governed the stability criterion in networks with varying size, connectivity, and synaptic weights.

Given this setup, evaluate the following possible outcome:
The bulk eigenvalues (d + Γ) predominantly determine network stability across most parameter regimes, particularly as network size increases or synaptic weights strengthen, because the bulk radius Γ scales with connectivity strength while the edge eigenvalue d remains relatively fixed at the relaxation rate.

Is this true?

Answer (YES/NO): YES